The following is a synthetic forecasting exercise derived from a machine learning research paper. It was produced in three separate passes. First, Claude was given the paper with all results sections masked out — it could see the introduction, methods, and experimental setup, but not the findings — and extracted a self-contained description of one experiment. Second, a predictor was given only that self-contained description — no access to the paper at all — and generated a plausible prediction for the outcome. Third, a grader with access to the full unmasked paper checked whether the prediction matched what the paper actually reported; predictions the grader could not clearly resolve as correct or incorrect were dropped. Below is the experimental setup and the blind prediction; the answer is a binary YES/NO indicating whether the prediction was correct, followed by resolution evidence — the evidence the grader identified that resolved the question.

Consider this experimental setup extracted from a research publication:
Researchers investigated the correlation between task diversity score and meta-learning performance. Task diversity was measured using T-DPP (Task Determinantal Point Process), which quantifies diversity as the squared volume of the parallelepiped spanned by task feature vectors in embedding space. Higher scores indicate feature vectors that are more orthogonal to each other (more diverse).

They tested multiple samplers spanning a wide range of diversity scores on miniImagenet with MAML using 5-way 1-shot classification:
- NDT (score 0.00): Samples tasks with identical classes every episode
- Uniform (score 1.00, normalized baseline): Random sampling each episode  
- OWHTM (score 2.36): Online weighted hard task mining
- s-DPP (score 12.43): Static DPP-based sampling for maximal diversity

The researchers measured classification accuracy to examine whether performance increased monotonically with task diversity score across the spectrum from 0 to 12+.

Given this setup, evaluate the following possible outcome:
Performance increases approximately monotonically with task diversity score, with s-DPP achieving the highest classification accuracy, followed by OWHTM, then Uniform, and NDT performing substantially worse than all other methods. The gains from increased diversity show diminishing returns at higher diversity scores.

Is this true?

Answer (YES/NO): NO